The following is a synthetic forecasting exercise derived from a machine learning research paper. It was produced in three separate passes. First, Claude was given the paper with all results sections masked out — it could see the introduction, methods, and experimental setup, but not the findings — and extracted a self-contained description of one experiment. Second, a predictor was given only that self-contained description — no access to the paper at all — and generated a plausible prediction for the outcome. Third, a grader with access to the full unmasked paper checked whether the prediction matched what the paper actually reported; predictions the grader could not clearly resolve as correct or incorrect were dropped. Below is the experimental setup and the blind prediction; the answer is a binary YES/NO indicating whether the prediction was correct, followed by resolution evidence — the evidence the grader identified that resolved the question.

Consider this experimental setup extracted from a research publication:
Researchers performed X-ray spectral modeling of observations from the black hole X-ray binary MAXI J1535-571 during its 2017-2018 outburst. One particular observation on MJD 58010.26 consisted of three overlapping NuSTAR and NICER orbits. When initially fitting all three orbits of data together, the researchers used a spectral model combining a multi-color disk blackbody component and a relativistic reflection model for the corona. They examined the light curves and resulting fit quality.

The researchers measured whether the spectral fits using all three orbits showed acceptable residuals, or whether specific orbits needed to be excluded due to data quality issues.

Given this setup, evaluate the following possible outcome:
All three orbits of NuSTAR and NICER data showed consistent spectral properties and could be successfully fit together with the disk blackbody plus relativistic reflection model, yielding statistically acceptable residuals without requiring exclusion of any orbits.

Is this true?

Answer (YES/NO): NO